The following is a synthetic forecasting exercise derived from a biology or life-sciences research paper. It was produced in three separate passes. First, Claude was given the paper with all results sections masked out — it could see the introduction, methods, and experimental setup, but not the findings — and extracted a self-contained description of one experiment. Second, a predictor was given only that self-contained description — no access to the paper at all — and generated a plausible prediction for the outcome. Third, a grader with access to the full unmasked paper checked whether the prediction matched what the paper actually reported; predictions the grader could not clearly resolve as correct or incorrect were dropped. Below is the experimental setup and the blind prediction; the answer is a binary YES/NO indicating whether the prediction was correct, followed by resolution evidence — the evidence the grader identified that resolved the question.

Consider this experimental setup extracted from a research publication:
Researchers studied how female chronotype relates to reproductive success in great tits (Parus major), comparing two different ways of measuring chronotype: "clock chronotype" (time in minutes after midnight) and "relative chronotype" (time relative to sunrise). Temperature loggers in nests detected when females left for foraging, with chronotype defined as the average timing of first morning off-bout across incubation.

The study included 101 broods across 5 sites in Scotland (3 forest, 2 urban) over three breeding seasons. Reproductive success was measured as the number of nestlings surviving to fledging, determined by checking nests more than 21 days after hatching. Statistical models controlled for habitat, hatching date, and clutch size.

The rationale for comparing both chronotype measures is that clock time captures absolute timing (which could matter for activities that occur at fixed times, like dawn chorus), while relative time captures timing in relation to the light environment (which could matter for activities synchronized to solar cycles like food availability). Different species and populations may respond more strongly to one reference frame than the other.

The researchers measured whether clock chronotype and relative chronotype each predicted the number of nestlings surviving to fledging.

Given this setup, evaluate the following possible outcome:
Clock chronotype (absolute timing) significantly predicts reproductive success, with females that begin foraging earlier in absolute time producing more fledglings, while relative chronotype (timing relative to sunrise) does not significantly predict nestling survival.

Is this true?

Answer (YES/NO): NO